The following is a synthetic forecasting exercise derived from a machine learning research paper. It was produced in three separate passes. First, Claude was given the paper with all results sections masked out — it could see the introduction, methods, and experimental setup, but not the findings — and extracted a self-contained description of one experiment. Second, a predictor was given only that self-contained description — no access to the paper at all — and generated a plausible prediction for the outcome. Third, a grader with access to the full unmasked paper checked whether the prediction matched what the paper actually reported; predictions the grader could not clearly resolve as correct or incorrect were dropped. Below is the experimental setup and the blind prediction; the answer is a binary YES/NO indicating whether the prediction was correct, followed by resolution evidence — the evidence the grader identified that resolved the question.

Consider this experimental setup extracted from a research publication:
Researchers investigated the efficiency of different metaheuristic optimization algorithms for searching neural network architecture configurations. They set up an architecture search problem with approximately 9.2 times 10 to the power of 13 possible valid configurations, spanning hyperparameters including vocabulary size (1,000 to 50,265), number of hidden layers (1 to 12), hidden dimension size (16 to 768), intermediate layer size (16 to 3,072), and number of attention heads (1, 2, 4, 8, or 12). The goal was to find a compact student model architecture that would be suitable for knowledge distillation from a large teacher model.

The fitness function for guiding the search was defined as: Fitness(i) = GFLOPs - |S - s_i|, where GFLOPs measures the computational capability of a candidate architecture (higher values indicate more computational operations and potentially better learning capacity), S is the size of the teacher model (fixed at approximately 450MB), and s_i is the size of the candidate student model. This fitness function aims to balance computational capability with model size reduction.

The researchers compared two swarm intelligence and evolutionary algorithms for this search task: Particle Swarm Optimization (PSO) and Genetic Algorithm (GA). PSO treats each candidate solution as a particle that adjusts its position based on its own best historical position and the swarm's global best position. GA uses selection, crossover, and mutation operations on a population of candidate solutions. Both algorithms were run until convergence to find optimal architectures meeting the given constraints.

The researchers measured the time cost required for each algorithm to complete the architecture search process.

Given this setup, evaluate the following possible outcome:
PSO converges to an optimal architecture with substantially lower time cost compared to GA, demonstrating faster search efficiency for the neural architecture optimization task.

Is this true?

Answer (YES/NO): YES